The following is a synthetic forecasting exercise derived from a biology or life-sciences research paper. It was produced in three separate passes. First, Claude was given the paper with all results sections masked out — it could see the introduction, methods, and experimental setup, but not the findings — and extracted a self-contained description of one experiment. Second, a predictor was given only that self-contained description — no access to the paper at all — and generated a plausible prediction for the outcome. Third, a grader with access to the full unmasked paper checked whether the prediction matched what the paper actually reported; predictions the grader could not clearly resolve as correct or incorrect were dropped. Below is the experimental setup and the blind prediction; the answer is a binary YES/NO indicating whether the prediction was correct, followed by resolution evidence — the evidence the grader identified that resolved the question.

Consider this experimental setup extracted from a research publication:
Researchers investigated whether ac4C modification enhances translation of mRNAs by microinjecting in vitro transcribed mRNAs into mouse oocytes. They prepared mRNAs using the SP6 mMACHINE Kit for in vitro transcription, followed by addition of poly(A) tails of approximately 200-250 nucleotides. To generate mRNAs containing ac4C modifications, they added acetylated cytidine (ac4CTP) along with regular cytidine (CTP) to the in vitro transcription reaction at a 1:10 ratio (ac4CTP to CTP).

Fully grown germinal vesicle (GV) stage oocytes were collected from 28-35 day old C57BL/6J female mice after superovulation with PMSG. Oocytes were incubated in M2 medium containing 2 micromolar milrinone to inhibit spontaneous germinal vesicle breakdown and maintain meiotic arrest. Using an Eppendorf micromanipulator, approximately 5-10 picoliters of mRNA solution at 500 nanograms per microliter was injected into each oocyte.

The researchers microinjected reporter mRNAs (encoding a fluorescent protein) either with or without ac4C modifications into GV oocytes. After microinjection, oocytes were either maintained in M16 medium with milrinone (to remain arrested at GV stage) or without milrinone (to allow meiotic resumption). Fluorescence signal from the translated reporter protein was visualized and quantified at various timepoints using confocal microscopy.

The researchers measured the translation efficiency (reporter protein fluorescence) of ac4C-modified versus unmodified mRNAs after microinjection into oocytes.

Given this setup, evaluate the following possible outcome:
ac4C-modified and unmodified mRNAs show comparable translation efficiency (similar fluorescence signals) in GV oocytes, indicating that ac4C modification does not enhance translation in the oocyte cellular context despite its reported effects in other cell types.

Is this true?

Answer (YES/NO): NO